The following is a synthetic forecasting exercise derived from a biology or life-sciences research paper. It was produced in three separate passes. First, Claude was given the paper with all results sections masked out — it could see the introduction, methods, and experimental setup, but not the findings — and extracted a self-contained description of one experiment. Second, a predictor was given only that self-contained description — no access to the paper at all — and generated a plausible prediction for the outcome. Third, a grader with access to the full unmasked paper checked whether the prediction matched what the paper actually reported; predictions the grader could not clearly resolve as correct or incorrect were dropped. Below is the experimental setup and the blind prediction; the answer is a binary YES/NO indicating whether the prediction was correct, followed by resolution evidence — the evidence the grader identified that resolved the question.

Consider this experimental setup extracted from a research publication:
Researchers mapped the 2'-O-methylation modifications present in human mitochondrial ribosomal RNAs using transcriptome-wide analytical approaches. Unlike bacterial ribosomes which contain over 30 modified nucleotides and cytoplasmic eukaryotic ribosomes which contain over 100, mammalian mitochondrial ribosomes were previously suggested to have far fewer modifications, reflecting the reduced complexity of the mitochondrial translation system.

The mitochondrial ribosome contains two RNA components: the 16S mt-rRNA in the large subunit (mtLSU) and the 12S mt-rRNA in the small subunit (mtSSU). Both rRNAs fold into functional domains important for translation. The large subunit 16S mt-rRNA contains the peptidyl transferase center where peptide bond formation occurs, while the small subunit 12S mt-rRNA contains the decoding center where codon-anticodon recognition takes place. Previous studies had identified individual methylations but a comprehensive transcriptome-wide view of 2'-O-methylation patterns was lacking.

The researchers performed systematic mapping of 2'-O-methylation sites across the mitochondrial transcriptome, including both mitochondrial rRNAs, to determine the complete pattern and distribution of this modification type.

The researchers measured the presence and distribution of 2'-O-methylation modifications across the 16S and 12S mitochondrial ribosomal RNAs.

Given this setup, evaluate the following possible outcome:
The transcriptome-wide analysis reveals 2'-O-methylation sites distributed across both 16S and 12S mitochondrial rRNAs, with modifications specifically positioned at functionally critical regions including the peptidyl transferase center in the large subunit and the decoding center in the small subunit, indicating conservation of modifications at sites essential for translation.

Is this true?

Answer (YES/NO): NO